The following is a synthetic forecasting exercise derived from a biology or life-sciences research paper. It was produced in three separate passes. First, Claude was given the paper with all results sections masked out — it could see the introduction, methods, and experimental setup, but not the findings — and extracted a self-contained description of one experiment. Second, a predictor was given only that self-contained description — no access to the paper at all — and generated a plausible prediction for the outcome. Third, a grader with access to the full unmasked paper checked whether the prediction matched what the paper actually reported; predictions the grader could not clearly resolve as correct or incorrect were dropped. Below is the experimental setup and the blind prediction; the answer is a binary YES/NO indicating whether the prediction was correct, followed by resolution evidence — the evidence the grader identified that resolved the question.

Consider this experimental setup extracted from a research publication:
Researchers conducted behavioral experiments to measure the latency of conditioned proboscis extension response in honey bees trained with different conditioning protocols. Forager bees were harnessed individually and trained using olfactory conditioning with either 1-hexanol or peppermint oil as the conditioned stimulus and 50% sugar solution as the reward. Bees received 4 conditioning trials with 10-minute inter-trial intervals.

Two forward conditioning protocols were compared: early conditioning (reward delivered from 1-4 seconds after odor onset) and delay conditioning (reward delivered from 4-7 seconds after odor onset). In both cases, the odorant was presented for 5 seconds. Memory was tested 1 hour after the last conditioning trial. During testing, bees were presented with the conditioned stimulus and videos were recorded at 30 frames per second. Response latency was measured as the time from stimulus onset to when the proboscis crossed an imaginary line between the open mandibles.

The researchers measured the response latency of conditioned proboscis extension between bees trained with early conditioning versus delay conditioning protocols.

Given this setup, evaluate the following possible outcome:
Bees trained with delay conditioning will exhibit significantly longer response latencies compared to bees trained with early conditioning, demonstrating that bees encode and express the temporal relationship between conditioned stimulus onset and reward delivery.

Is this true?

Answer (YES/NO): YES